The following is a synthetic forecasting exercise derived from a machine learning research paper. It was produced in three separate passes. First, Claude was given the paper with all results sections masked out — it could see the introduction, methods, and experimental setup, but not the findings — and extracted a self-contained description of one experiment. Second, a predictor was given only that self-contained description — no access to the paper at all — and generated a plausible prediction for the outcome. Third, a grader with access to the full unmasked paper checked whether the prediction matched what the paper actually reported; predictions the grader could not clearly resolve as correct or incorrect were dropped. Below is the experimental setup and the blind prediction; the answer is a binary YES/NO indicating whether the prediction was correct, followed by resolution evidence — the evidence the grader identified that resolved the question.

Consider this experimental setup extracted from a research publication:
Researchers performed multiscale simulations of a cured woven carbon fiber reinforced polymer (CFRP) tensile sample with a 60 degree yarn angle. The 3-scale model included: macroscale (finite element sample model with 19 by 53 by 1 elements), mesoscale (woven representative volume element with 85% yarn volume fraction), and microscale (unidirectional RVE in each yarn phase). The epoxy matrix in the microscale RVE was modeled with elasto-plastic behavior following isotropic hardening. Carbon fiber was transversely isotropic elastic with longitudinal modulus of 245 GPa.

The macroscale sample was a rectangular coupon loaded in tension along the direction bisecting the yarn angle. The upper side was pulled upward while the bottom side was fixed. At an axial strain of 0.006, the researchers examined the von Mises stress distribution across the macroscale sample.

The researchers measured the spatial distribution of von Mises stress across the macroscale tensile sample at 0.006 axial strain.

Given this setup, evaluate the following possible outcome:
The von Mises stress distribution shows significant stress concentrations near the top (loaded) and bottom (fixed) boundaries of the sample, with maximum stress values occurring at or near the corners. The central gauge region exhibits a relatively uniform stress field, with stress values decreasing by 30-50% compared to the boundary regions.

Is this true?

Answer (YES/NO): NO